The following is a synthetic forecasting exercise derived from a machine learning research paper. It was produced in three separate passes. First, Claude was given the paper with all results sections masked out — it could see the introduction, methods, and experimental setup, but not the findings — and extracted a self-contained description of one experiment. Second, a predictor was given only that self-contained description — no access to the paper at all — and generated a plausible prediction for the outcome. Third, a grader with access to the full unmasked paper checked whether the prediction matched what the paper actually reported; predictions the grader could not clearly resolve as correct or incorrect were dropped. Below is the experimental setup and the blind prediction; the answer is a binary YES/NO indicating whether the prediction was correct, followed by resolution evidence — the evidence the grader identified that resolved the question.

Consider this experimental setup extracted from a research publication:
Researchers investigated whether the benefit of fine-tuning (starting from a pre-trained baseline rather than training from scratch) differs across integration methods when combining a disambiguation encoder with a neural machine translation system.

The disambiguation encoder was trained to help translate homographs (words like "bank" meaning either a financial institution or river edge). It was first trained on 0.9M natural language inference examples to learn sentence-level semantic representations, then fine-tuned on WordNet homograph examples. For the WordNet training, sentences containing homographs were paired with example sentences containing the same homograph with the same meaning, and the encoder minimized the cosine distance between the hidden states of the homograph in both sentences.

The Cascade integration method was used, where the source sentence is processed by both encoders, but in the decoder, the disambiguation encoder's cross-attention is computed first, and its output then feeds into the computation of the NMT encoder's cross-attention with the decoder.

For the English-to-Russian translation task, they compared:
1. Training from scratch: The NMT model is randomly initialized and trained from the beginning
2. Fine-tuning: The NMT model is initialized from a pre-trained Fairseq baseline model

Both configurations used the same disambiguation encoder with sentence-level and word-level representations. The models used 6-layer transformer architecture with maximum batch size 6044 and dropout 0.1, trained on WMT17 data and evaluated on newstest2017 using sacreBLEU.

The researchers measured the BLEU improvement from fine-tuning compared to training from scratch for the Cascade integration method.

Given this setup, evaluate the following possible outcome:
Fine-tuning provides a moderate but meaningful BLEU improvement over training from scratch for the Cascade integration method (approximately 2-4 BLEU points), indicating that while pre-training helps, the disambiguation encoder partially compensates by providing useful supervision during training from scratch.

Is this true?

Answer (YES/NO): NO